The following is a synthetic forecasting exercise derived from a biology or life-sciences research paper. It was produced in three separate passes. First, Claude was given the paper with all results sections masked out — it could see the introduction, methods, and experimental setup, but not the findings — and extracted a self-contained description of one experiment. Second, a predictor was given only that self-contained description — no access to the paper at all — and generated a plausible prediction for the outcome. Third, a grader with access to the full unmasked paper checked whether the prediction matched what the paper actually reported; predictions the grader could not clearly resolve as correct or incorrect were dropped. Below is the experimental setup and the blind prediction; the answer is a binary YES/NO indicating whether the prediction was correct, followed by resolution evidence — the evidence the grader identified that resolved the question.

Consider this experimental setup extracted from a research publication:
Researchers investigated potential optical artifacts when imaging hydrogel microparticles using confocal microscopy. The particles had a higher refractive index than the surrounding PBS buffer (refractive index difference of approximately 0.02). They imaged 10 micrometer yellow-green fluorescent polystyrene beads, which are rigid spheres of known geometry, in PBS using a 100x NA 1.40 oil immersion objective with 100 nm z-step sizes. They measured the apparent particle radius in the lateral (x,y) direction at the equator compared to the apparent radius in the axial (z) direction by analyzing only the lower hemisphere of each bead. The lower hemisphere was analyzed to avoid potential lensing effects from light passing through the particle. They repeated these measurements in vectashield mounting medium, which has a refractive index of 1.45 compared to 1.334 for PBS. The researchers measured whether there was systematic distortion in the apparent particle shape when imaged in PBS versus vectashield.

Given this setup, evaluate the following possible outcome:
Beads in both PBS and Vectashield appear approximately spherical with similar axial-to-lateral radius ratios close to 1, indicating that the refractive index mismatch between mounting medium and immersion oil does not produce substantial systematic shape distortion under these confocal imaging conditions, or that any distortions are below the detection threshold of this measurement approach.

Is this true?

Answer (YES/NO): NO